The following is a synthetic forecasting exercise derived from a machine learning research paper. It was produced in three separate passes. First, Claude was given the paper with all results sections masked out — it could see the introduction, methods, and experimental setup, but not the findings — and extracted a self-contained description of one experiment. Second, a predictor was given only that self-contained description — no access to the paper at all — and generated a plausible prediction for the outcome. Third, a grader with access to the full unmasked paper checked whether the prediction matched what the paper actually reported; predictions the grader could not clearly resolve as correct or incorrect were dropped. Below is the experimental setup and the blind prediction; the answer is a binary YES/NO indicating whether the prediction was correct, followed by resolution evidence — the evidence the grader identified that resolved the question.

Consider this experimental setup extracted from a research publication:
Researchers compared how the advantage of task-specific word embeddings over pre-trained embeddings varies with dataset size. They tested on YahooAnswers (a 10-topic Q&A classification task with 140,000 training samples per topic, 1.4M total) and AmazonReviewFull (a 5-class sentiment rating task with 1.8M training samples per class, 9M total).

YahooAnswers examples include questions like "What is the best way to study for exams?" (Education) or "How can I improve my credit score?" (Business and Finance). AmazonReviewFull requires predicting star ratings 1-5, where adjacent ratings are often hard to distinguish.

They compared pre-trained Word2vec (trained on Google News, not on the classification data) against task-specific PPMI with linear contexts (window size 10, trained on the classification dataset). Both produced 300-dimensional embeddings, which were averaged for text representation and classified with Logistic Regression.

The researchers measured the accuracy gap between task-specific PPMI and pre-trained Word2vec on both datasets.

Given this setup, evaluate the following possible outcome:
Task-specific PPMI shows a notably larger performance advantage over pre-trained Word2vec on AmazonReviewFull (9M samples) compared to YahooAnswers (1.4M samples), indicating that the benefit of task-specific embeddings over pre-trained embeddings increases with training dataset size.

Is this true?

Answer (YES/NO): YES